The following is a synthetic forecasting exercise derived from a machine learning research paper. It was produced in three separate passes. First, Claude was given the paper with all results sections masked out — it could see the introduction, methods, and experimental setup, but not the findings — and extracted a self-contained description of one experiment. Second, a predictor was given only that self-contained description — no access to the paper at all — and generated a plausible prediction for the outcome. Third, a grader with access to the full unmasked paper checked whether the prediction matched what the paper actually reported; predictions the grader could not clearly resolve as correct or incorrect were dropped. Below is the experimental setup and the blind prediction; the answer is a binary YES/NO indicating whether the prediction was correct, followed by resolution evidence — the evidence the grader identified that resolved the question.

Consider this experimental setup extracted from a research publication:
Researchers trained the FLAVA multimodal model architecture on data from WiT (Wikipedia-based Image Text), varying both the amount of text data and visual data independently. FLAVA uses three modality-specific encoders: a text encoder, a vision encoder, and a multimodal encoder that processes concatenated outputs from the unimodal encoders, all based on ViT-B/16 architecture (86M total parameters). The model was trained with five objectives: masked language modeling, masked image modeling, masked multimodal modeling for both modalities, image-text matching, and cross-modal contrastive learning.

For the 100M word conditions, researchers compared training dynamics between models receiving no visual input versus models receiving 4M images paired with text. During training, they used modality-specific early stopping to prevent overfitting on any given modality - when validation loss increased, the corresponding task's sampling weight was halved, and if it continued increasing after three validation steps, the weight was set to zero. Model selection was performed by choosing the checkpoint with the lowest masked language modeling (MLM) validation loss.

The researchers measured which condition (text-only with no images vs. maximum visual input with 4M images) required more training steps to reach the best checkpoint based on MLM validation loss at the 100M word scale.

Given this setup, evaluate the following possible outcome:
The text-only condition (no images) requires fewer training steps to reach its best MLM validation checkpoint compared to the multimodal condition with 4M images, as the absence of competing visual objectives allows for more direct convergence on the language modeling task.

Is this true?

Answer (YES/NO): NO